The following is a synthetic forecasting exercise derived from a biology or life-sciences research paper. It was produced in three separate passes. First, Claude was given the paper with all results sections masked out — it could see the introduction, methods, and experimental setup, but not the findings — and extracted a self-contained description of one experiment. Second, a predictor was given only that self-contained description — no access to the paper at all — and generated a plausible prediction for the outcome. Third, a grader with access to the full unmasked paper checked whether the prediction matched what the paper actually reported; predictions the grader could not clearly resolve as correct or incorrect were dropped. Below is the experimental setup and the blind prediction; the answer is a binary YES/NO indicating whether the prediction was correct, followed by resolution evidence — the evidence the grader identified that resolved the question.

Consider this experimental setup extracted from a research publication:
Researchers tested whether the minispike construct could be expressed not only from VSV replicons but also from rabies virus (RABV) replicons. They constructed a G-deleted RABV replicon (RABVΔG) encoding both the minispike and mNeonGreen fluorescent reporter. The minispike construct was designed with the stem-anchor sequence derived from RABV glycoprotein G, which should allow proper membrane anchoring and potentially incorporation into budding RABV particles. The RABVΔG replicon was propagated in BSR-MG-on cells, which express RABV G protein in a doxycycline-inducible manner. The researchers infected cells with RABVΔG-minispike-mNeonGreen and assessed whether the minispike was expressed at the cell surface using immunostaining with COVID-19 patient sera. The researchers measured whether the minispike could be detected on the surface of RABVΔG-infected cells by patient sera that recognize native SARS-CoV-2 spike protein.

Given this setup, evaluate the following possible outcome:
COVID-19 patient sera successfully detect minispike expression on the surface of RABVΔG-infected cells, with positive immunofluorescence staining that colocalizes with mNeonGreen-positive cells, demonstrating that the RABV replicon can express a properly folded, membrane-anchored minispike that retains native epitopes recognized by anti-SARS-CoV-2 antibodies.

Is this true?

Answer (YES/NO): YES